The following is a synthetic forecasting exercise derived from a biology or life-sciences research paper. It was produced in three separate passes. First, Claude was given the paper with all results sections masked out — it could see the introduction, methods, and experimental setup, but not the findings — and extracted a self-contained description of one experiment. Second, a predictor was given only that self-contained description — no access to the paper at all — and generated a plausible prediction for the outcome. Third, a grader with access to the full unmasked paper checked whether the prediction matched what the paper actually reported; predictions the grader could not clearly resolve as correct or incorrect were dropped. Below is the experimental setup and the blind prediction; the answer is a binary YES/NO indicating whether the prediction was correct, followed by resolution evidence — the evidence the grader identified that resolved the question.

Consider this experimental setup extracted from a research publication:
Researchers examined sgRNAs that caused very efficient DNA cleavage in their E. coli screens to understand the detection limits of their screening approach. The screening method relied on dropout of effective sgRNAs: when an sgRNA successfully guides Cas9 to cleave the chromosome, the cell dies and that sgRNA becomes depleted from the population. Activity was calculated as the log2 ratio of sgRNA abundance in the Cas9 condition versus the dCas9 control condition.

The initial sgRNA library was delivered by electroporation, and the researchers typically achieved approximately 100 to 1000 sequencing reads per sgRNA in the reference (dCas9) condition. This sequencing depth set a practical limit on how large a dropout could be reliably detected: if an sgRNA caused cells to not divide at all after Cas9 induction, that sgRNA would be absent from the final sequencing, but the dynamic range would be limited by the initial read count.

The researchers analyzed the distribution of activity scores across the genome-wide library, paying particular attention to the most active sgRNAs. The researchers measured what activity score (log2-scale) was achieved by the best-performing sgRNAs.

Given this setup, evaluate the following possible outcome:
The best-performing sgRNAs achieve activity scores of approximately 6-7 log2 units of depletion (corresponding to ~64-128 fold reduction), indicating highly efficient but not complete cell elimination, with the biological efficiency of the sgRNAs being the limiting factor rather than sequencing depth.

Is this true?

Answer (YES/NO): NO